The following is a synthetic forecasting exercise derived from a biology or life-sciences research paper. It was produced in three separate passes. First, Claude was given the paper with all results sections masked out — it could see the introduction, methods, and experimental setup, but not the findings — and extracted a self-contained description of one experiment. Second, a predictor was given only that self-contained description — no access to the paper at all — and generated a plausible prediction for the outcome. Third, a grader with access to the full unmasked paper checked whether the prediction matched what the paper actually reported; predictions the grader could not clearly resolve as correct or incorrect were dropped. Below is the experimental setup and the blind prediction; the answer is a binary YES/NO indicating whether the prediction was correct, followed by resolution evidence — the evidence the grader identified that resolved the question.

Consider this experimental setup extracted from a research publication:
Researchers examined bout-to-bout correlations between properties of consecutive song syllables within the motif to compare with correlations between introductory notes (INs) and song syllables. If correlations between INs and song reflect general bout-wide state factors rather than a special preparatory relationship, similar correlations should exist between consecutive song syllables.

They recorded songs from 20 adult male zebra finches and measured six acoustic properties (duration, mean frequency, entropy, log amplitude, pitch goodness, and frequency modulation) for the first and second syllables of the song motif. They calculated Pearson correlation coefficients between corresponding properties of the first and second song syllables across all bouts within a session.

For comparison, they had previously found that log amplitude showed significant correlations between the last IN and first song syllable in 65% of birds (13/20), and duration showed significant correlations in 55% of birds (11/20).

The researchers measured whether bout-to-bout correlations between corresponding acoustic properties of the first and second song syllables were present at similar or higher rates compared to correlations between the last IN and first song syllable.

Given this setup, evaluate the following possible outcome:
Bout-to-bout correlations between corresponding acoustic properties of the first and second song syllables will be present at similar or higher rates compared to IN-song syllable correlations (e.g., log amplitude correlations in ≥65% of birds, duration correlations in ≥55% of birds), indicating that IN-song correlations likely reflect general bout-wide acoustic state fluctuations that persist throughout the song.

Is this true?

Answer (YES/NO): YES